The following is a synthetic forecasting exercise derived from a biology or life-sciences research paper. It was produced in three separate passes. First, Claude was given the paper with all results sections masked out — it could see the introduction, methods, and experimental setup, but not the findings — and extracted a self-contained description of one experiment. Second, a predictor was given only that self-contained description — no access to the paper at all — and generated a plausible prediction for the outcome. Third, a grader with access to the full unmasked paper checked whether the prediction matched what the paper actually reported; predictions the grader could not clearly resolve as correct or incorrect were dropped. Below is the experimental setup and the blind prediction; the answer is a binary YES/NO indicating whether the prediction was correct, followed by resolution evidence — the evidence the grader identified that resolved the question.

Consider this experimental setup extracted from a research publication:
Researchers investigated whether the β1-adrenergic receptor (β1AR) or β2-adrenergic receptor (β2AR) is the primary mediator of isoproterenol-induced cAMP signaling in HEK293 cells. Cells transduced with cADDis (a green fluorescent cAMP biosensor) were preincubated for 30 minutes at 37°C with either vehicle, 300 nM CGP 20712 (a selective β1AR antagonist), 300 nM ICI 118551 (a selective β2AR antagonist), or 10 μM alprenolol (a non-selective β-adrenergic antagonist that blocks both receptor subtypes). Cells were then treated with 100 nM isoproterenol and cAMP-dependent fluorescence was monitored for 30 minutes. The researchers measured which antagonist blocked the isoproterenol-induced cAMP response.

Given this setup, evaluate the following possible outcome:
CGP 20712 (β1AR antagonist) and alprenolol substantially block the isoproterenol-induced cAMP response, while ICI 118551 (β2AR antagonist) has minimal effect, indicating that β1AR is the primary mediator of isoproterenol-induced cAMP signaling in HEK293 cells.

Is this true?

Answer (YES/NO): NO